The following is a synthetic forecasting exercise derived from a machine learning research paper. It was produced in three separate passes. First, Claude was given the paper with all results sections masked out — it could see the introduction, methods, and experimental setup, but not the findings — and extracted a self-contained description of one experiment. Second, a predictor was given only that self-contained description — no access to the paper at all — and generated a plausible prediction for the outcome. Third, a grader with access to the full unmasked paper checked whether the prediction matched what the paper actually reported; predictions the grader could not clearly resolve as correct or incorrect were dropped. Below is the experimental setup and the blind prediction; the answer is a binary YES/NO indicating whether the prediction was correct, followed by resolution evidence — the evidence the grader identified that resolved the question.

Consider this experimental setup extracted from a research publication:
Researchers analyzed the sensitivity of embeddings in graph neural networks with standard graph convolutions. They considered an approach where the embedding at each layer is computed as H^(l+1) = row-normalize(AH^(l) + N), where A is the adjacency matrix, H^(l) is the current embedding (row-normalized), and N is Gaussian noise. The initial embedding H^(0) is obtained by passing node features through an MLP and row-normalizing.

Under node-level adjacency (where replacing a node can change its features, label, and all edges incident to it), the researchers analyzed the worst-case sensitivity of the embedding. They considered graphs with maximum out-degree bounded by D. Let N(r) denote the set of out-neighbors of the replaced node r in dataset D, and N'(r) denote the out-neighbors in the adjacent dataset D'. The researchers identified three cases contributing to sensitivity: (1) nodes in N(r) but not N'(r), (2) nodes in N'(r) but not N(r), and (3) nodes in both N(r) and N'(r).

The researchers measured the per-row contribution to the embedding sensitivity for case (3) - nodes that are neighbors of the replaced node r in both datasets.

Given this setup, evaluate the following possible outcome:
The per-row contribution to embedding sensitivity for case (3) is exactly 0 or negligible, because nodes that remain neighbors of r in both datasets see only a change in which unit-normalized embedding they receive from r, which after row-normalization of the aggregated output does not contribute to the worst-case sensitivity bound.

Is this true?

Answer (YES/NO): NO